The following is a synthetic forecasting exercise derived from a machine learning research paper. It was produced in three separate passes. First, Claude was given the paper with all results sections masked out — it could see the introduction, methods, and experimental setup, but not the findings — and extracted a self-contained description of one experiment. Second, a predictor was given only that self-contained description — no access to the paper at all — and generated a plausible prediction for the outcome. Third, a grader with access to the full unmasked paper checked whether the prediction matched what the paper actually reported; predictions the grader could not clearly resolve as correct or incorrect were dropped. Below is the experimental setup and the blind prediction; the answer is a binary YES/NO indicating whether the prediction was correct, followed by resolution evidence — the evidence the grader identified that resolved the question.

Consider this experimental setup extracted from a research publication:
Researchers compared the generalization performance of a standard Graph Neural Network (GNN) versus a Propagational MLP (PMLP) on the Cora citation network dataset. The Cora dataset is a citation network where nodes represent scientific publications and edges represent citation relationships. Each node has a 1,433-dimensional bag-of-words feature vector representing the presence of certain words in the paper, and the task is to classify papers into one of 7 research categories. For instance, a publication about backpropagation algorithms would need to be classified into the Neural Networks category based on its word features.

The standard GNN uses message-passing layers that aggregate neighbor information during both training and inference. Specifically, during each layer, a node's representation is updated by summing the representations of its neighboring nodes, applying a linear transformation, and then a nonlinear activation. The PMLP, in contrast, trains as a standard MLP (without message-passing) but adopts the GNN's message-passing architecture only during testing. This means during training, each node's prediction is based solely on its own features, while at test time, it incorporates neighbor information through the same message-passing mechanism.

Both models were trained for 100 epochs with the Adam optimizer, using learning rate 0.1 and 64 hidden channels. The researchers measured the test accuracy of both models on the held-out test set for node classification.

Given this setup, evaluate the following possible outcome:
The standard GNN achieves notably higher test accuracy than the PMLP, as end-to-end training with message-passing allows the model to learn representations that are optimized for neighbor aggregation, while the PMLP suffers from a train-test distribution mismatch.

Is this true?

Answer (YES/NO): NO